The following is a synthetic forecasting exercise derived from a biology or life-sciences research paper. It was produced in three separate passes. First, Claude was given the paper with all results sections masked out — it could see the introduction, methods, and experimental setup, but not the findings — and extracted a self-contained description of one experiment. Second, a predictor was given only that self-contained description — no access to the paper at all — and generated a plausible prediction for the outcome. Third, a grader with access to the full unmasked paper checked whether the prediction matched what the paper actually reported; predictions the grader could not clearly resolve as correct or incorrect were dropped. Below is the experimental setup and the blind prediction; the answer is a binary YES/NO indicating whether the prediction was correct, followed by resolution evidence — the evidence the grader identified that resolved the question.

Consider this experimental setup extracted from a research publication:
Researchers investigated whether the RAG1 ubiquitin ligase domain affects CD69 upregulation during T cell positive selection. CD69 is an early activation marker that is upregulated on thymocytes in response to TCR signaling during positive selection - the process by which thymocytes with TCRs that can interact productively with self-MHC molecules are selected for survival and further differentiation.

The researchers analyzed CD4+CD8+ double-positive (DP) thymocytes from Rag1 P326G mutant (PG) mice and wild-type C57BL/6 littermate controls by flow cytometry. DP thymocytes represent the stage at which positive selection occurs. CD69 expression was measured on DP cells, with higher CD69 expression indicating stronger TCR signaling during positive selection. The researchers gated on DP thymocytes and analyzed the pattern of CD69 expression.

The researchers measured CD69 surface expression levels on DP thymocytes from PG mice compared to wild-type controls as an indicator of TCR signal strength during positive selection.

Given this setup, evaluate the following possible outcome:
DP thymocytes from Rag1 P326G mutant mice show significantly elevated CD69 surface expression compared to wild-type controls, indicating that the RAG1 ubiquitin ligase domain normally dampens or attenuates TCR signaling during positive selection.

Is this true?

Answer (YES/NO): NO